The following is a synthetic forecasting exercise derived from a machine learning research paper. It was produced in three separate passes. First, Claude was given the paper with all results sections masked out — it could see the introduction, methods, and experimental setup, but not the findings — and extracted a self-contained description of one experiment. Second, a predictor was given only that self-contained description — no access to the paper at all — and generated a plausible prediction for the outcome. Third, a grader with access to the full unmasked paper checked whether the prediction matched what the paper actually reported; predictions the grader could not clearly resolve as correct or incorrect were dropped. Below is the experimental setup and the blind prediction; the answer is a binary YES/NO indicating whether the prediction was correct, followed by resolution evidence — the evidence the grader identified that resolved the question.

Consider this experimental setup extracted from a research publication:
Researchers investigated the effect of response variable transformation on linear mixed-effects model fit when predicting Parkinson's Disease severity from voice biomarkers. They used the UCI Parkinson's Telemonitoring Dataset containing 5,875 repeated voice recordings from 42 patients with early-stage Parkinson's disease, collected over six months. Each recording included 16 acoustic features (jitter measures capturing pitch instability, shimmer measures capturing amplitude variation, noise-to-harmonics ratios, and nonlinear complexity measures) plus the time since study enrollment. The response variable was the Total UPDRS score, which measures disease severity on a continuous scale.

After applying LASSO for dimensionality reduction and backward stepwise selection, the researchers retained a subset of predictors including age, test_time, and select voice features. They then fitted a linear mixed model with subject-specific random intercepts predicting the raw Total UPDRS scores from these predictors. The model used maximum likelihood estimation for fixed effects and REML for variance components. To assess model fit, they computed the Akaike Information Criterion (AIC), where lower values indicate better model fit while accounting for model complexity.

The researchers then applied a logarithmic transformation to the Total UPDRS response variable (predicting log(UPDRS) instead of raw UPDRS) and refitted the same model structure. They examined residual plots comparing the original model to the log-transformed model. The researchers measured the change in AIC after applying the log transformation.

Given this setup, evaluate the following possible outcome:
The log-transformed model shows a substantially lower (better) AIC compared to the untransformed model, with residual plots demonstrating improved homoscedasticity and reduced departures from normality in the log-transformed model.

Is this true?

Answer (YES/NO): YES